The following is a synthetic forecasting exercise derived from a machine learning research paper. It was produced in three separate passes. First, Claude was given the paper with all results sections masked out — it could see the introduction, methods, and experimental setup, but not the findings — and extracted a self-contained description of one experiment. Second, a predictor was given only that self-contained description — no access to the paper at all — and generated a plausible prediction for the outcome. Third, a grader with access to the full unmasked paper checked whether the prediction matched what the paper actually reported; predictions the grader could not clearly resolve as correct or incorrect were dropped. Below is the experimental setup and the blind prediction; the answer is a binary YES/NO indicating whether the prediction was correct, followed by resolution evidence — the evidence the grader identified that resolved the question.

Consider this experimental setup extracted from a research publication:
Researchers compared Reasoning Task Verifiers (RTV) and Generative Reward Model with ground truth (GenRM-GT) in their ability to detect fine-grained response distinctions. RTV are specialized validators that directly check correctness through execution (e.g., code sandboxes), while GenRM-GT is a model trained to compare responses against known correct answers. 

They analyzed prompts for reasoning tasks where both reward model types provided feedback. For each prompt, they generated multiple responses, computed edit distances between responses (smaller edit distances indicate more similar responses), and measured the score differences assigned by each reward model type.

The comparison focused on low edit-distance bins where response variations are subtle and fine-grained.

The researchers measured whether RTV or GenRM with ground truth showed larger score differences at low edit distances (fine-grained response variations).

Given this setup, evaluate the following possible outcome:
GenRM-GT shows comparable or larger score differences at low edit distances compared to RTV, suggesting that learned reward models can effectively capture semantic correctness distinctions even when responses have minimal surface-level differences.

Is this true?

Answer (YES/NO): NO